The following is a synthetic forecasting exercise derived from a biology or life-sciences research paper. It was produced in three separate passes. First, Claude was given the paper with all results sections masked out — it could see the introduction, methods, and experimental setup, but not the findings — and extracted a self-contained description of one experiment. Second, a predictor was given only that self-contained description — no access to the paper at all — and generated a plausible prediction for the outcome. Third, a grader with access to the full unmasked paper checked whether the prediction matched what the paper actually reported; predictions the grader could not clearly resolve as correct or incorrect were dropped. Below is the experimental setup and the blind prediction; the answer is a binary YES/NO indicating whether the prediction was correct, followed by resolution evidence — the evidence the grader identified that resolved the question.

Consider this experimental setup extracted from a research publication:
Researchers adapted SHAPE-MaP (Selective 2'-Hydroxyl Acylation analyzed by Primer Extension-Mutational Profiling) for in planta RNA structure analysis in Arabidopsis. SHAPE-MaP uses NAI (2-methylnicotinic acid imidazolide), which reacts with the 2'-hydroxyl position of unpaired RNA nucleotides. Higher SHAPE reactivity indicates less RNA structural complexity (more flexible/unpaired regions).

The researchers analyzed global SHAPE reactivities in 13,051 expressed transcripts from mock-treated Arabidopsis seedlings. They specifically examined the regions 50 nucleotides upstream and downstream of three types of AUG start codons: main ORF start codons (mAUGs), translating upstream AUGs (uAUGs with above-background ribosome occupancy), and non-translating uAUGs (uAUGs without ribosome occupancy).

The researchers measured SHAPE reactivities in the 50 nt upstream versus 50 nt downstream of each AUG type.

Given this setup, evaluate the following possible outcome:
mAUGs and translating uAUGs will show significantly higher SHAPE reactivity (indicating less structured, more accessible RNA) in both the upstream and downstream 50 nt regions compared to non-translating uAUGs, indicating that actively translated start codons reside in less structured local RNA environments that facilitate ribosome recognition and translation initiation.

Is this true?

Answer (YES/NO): NO